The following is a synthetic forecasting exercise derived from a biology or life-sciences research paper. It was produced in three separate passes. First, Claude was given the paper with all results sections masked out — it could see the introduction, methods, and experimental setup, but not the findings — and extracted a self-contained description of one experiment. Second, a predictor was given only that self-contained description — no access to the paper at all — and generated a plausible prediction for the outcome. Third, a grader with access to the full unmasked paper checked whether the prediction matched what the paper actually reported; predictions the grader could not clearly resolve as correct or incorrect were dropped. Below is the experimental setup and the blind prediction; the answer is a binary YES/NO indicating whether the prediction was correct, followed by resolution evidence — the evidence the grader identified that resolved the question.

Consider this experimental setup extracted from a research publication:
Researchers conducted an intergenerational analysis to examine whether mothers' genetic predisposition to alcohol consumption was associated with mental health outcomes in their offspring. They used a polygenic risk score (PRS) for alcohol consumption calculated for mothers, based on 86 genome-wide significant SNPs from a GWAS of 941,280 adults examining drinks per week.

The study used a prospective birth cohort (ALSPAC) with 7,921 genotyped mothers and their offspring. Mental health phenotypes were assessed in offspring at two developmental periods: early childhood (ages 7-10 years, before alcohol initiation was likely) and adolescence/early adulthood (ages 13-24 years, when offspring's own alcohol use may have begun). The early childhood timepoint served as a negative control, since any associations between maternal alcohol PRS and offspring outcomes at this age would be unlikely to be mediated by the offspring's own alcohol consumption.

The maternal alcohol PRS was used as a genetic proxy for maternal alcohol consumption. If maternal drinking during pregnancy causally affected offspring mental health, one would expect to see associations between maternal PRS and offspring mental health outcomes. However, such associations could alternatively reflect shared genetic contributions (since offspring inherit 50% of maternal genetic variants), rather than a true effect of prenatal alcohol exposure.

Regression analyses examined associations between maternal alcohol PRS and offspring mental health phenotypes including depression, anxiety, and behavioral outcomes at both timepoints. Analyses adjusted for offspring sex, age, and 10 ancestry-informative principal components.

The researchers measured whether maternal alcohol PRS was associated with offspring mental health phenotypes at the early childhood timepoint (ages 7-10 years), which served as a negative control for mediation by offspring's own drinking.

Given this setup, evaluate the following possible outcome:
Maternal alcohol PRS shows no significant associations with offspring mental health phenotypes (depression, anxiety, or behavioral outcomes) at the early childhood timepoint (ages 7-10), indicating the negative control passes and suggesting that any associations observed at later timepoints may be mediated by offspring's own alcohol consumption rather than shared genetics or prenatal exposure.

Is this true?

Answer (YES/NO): NO